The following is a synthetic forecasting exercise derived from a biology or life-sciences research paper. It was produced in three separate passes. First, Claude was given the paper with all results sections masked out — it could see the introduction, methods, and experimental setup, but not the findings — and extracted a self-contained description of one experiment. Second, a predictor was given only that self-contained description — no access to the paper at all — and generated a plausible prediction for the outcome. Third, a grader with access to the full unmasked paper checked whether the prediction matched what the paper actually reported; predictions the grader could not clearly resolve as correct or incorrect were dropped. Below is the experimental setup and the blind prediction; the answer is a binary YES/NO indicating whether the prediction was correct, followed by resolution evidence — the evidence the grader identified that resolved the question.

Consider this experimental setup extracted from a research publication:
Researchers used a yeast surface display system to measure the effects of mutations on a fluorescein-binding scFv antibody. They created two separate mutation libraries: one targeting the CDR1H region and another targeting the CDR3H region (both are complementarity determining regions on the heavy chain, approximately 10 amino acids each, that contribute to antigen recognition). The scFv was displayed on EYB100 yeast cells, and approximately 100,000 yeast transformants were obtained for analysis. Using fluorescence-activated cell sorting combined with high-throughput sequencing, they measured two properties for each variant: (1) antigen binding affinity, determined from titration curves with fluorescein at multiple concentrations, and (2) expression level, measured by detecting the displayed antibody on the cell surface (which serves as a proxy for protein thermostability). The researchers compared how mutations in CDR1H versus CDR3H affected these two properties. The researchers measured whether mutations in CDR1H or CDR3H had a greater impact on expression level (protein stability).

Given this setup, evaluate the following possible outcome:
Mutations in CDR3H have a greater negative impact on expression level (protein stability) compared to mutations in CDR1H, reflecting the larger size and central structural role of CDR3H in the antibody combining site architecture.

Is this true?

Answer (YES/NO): NO